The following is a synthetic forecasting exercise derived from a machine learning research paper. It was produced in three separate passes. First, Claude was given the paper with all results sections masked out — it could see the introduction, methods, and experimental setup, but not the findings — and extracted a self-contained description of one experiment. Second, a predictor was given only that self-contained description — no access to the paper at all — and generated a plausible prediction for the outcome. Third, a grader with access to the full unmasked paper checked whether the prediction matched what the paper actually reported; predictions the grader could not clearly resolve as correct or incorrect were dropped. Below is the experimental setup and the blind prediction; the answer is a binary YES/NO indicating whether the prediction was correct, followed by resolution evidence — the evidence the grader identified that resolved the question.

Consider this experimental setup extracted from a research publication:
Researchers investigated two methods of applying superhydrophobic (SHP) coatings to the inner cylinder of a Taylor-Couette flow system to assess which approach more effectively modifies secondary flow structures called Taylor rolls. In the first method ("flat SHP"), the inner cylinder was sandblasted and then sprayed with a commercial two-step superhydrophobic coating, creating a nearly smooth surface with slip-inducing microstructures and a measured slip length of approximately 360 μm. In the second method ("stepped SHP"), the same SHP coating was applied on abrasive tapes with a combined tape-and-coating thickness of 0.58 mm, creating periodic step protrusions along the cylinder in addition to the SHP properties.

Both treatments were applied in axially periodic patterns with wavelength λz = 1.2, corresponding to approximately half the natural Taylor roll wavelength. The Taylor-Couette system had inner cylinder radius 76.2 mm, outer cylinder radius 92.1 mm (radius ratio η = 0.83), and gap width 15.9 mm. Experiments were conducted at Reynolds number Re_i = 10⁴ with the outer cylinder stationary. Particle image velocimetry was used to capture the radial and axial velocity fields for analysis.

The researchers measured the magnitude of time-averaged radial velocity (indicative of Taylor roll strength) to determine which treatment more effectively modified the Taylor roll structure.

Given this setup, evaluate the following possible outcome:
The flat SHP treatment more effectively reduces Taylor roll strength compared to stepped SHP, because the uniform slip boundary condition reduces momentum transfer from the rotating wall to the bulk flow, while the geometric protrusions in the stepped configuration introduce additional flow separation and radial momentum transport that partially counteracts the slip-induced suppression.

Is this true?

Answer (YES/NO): NO